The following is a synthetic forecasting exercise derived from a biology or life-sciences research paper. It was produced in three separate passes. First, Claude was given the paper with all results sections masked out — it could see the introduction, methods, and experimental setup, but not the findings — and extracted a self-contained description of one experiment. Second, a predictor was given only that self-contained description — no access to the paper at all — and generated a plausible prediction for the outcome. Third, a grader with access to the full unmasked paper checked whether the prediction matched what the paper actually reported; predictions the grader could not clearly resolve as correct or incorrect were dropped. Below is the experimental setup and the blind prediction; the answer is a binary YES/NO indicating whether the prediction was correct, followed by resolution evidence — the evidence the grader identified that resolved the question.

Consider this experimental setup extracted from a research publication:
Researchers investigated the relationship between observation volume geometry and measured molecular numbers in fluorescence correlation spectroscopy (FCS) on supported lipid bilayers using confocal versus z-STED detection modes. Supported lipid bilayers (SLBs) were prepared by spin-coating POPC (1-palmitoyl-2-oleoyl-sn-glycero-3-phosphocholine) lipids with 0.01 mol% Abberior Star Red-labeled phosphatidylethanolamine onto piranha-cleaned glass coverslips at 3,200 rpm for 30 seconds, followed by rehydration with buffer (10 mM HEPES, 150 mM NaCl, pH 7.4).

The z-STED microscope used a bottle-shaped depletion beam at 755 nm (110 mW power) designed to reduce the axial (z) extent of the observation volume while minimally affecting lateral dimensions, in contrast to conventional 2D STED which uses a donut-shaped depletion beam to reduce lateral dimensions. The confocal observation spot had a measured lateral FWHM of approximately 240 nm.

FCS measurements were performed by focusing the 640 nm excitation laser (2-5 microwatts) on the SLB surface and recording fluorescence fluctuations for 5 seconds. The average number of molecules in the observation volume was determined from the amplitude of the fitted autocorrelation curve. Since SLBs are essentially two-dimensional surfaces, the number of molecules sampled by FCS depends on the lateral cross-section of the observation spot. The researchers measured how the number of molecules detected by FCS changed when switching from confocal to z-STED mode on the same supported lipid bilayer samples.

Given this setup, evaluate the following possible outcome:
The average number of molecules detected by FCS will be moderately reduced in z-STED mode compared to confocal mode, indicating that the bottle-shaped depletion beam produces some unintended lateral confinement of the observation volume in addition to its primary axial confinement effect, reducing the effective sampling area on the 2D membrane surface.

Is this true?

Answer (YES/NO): YES